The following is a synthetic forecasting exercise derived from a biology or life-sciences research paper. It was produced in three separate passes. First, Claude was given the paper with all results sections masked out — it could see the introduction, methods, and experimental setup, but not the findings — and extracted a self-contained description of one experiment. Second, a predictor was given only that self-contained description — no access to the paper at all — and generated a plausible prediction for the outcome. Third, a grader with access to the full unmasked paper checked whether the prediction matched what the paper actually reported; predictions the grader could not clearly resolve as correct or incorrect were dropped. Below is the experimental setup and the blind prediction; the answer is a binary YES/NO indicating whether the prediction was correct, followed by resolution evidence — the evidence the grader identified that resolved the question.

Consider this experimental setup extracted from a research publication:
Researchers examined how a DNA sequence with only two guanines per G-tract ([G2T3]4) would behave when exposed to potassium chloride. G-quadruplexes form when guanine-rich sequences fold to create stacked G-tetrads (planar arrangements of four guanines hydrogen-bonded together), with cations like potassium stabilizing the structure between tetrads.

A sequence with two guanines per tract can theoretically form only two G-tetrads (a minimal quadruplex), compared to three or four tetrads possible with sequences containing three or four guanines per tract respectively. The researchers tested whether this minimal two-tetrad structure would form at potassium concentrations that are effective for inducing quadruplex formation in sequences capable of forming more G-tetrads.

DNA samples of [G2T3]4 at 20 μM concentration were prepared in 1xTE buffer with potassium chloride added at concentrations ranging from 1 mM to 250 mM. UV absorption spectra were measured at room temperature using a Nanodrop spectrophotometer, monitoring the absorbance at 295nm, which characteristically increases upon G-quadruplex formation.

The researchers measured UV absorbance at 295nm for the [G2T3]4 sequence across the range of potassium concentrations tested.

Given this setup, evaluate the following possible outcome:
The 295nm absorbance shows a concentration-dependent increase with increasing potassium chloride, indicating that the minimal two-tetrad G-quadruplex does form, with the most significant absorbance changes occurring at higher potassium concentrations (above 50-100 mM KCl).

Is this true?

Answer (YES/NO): NO